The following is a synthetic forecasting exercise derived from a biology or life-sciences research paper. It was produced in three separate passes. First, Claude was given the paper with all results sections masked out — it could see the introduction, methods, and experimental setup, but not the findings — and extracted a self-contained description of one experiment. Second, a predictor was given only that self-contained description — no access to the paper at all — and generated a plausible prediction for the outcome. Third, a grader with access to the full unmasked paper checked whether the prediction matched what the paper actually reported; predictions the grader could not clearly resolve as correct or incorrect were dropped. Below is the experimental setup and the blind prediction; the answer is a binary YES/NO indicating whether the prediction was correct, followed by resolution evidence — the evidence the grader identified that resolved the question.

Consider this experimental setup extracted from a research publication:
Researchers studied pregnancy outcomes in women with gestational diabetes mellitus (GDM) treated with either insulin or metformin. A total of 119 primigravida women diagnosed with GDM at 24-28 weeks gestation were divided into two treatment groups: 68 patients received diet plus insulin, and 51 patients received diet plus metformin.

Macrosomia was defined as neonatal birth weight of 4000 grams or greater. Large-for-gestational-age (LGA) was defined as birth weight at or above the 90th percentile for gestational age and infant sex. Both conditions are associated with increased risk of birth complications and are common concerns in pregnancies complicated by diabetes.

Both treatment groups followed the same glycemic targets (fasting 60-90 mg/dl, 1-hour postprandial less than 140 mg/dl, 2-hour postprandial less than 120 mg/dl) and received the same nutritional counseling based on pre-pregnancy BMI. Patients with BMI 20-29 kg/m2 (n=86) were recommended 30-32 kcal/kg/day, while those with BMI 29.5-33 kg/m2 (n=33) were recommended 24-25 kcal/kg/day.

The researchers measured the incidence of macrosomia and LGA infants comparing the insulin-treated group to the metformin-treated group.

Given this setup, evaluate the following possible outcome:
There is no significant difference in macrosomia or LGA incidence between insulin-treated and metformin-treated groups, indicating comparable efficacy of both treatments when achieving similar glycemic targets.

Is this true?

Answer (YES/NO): YES